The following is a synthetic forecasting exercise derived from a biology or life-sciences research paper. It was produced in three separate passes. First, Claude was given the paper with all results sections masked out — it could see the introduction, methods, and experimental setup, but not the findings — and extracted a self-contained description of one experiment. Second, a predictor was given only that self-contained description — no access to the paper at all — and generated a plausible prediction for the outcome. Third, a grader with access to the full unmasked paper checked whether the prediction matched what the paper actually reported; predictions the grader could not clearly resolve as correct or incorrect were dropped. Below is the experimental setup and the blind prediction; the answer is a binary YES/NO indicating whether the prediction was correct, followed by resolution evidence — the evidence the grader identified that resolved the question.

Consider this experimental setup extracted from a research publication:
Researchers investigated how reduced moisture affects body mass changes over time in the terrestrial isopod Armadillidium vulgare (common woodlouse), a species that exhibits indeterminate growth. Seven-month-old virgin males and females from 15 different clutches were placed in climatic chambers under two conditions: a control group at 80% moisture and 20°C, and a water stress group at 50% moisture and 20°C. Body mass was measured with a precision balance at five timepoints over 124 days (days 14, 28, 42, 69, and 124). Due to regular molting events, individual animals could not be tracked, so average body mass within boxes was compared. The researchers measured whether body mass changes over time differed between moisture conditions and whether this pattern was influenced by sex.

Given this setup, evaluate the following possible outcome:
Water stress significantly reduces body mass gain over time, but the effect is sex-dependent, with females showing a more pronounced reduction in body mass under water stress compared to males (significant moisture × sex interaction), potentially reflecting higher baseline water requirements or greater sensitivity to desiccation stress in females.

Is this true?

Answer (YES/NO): NO